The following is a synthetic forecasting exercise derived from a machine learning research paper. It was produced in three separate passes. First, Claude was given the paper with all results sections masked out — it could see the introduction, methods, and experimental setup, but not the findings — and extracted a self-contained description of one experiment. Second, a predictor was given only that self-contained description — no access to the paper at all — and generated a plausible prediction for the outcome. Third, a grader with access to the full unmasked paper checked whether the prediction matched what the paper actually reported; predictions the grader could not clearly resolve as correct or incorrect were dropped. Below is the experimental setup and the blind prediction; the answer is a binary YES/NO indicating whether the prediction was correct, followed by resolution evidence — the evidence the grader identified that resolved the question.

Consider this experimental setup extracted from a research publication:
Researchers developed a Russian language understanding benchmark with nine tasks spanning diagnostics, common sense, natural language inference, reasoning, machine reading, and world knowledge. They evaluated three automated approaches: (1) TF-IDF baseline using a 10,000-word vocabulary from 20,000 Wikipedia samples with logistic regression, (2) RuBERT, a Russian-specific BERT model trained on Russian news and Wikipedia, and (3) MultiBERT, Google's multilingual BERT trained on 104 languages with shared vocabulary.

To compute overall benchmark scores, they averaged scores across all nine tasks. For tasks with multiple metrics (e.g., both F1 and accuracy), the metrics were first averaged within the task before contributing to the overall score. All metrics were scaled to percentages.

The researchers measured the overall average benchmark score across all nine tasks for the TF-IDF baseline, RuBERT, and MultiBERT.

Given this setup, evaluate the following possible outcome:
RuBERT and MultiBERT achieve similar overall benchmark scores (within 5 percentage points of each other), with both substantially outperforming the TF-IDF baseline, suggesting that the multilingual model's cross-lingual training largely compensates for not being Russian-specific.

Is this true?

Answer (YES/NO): YES